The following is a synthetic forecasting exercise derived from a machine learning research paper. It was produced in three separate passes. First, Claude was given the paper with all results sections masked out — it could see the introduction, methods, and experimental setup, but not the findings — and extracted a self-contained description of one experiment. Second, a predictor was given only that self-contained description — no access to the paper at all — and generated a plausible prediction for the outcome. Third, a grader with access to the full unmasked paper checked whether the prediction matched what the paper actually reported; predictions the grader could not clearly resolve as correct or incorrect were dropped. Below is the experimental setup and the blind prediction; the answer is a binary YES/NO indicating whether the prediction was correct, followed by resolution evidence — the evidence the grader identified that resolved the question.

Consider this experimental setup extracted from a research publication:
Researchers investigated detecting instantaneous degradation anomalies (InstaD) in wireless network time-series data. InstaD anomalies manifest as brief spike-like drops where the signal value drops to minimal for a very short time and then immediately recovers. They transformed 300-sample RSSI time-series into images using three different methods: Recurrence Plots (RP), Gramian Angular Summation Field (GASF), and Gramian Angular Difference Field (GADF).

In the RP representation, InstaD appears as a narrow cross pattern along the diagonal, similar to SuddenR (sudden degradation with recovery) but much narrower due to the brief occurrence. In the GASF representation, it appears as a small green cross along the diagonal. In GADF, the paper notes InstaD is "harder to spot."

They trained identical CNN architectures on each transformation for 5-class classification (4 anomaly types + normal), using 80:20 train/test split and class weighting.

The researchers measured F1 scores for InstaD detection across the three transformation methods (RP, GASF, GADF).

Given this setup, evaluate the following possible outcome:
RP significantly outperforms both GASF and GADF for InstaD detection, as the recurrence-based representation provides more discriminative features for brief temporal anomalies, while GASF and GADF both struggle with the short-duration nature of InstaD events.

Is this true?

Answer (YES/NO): NO